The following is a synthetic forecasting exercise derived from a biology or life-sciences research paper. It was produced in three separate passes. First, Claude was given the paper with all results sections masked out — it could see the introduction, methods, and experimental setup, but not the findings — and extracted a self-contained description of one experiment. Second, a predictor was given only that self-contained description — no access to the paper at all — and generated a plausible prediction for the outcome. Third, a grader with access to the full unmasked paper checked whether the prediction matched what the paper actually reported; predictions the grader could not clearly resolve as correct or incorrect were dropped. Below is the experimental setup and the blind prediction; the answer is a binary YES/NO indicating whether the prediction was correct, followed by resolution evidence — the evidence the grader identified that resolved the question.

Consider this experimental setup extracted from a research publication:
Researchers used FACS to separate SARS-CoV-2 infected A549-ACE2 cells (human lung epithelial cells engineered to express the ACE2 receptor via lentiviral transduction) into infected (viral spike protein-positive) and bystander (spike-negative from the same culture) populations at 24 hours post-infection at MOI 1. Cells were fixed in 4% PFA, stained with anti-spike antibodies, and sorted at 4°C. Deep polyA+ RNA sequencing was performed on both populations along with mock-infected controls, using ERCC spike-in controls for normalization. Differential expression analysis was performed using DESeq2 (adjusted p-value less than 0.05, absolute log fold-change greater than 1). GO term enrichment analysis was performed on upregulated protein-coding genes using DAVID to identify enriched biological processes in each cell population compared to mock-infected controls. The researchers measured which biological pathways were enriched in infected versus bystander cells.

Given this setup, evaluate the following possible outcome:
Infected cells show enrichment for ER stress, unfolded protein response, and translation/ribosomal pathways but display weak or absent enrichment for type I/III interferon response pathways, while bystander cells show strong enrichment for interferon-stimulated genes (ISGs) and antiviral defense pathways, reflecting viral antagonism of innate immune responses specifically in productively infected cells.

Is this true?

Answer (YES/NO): NO